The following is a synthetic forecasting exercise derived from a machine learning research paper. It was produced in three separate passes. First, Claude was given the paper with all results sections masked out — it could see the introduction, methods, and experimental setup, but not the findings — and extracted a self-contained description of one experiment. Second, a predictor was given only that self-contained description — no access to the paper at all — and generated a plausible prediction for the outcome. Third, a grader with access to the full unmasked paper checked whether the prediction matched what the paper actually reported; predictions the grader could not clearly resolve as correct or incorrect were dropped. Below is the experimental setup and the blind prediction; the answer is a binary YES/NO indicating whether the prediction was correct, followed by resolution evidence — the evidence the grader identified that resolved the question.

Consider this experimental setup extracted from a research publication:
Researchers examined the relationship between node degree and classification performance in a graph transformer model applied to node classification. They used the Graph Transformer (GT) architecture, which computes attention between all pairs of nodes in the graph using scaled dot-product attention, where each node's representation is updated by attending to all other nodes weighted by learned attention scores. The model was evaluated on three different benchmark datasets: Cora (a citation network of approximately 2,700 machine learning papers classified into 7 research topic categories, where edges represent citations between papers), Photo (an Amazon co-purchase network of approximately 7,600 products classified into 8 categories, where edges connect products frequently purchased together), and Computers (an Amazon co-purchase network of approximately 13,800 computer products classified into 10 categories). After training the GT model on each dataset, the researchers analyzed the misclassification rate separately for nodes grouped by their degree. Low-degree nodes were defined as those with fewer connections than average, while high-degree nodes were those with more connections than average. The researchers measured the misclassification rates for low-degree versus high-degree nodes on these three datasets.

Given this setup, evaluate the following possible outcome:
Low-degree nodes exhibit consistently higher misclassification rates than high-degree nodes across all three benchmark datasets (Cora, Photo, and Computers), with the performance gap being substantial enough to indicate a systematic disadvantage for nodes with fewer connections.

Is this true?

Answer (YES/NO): YES